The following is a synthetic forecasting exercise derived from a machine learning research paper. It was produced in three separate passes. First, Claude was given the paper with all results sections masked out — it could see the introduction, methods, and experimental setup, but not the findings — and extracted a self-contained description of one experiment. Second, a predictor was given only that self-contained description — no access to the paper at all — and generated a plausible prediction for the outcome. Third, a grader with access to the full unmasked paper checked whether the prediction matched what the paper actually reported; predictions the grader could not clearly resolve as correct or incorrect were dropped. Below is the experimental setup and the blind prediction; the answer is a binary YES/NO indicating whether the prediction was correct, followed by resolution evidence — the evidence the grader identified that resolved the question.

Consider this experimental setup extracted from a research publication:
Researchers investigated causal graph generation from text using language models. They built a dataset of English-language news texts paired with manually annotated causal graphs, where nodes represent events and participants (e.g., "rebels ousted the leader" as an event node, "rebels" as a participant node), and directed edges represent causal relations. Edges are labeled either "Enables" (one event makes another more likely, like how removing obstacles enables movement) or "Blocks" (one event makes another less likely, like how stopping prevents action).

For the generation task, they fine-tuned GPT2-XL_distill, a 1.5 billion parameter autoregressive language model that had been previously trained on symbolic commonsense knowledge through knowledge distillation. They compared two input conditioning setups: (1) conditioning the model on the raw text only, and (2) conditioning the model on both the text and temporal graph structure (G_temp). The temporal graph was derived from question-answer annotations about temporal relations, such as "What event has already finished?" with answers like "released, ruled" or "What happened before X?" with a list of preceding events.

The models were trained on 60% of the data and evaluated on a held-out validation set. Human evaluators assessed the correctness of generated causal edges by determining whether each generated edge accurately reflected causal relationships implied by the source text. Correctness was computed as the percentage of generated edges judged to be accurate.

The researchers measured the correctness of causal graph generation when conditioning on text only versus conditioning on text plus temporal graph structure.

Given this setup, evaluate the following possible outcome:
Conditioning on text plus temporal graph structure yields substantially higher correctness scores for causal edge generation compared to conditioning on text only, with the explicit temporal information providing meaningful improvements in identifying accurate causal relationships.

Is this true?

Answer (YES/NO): NO